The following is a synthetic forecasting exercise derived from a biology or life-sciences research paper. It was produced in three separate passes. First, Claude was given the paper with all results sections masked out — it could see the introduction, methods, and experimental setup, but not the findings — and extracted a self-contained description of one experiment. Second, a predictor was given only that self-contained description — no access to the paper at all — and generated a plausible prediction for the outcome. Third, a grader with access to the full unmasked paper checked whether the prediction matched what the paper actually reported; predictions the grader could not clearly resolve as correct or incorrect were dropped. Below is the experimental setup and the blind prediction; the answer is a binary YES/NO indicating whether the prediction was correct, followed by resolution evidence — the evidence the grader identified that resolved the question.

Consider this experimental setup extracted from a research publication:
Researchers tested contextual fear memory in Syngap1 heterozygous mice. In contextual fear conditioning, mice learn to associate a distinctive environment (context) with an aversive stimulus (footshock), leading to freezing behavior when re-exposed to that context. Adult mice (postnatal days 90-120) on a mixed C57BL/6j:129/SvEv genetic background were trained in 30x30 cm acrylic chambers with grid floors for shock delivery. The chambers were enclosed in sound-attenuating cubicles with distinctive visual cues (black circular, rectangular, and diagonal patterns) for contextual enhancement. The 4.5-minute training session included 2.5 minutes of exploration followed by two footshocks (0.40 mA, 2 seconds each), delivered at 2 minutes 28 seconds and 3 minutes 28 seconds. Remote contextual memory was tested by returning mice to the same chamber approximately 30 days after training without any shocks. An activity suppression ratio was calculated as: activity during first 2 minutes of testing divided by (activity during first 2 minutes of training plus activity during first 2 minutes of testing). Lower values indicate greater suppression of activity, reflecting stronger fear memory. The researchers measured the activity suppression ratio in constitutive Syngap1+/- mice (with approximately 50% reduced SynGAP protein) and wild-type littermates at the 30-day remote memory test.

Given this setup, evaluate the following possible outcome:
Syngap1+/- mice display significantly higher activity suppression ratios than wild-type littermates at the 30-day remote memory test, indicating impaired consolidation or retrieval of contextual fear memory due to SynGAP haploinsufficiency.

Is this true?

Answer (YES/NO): YES